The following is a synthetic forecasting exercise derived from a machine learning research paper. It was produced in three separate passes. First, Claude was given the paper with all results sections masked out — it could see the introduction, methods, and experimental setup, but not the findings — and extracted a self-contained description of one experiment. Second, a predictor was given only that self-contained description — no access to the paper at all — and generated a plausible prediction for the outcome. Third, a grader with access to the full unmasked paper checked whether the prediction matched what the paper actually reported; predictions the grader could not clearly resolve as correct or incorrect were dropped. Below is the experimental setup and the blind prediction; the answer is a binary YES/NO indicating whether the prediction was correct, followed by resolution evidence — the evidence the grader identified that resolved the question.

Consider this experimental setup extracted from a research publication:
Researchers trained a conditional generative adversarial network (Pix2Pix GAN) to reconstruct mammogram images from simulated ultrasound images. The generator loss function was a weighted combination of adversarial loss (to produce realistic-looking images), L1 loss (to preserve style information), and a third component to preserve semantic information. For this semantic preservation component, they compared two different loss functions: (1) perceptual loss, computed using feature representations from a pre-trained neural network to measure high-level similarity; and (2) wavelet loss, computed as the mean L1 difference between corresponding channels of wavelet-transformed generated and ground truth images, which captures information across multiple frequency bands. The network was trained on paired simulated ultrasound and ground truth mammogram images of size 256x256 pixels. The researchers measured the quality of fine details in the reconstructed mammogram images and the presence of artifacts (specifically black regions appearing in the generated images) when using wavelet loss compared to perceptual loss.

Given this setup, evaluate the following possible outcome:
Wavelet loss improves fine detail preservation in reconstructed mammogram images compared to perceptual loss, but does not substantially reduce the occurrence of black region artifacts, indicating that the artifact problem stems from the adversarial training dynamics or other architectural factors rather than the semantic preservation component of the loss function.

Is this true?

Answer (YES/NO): NO